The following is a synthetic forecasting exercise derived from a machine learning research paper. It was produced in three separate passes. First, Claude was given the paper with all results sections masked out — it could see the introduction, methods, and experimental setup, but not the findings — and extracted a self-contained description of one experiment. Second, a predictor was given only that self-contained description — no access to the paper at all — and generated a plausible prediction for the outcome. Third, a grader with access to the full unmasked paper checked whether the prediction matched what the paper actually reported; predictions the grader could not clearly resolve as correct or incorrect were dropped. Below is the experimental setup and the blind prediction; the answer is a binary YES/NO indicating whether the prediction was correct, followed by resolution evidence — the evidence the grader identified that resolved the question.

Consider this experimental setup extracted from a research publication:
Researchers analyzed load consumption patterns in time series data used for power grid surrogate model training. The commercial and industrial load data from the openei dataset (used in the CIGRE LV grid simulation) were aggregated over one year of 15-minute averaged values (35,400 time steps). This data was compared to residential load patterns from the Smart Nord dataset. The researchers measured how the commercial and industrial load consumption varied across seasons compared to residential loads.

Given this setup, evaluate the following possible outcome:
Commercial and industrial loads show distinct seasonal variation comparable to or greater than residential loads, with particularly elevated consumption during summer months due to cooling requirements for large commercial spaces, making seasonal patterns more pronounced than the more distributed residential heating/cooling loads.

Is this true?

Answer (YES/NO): NO